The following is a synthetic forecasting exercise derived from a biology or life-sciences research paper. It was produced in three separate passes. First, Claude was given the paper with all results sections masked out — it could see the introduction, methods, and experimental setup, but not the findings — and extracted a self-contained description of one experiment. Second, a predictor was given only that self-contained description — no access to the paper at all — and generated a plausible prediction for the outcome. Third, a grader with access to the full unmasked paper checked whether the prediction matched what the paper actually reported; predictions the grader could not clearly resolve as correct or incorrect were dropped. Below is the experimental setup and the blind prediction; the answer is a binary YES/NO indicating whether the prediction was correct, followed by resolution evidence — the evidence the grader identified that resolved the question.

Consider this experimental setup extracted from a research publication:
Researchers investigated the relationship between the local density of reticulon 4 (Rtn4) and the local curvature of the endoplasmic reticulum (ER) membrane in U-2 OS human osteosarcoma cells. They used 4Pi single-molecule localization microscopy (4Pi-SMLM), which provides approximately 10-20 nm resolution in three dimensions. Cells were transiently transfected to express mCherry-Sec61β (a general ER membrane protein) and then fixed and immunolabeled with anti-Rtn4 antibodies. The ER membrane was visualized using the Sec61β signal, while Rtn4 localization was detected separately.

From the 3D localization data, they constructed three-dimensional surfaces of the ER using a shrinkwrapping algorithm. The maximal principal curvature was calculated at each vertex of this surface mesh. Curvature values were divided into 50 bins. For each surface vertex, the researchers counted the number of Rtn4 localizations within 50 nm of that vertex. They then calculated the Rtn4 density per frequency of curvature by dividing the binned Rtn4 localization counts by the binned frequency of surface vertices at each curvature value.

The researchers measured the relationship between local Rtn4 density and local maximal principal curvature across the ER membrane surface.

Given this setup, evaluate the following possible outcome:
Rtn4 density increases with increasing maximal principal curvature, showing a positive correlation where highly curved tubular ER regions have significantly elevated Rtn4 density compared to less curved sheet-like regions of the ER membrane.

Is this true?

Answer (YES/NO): YES